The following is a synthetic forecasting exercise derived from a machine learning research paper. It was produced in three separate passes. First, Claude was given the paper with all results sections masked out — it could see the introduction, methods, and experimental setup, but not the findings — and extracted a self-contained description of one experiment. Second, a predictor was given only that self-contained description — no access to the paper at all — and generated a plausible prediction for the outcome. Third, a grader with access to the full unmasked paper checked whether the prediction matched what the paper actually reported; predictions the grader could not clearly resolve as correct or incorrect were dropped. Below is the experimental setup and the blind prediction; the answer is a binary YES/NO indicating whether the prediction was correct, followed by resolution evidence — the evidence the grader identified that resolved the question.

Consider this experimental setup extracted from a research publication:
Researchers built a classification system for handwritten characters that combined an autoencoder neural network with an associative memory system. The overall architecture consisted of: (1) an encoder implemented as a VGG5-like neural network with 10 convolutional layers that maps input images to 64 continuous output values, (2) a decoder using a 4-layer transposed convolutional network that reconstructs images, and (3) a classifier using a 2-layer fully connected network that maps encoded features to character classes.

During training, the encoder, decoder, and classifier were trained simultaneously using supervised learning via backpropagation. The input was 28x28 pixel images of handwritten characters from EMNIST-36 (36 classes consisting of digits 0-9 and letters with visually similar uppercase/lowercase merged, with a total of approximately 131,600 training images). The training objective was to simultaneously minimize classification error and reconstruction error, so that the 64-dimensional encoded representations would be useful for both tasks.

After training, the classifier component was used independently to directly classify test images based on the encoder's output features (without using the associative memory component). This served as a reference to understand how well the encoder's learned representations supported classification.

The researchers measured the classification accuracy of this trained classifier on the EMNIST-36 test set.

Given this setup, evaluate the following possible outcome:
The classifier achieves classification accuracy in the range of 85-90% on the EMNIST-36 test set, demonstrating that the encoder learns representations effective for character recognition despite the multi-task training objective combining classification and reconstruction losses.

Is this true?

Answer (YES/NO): YES